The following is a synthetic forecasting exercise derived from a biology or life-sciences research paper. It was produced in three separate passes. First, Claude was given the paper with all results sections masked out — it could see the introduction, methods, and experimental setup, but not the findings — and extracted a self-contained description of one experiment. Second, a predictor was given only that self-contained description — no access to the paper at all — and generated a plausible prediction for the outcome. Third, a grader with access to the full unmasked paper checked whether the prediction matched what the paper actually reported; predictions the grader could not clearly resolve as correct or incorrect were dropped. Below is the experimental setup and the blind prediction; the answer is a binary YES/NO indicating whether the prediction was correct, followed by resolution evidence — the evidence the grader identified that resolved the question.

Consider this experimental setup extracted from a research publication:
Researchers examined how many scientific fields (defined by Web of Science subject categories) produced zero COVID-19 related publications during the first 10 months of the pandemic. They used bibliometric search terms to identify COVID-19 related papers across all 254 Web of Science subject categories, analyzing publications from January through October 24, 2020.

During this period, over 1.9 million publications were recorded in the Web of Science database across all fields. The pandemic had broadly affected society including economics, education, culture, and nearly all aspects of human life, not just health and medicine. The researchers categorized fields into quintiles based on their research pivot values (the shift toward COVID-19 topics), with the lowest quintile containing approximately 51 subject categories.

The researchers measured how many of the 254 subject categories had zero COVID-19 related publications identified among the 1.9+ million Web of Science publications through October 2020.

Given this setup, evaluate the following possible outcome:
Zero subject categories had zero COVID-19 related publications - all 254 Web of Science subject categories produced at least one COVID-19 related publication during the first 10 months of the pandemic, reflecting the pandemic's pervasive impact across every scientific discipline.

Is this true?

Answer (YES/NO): NO